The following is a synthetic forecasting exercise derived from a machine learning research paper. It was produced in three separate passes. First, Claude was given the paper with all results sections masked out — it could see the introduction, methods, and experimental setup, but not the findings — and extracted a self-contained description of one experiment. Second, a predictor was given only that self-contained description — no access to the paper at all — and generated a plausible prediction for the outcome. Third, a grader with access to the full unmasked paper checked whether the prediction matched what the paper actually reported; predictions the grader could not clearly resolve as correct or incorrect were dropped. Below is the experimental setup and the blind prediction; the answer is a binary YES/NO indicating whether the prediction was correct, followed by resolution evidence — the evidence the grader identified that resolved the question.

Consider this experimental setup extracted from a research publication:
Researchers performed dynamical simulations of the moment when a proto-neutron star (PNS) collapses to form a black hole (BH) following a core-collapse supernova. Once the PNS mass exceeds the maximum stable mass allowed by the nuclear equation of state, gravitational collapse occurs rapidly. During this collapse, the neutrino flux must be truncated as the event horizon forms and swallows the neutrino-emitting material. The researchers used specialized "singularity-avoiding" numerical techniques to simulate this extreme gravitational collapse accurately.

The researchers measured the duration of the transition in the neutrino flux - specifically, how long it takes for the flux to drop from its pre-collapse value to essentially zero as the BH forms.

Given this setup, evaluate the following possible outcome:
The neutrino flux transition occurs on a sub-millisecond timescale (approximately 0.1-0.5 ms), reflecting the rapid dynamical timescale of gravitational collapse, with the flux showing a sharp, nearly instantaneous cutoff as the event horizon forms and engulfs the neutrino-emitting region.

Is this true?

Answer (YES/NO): YES